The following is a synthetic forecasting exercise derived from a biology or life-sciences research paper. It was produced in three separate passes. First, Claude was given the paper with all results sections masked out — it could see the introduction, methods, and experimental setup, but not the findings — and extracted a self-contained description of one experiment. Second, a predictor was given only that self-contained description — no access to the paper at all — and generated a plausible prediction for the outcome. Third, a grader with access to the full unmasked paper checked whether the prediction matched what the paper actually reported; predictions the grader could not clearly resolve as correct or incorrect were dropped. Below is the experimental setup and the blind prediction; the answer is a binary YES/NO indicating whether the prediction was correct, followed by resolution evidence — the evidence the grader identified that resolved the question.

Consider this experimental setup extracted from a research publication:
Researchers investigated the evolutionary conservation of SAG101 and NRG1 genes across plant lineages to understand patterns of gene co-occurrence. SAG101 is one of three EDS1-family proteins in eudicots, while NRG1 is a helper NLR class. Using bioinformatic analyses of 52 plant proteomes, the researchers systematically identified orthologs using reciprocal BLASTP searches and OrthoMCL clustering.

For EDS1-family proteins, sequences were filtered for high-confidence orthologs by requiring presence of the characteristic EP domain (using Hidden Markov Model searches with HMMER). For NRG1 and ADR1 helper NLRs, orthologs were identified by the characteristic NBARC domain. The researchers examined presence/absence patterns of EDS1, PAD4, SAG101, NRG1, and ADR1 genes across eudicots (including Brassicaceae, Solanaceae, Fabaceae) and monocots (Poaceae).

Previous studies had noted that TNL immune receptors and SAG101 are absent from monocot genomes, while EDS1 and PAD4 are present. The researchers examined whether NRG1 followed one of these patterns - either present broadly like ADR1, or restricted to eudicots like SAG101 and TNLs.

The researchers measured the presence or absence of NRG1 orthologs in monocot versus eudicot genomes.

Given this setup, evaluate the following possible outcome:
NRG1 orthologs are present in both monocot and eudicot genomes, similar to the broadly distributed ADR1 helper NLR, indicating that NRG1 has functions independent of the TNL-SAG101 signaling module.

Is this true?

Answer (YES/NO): NO